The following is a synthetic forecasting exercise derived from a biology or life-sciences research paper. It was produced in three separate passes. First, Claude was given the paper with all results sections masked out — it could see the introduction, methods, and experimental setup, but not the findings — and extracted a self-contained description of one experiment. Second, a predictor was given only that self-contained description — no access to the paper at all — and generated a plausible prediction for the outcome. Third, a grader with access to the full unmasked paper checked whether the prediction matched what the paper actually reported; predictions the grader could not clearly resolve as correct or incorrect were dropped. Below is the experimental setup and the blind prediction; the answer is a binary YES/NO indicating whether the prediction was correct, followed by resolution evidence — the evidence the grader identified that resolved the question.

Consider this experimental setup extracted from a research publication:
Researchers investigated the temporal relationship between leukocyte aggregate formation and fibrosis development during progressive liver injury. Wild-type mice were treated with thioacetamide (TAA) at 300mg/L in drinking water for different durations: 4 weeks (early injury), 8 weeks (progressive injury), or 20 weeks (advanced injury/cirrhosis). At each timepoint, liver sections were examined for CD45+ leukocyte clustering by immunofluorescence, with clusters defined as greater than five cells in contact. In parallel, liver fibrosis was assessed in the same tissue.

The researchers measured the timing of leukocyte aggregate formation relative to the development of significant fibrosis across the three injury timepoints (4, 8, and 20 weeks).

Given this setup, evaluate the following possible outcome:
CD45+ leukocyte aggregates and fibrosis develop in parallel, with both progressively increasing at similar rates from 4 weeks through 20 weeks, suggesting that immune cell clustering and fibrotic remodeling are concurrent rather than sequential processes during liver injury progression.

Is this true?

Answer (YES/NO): NO